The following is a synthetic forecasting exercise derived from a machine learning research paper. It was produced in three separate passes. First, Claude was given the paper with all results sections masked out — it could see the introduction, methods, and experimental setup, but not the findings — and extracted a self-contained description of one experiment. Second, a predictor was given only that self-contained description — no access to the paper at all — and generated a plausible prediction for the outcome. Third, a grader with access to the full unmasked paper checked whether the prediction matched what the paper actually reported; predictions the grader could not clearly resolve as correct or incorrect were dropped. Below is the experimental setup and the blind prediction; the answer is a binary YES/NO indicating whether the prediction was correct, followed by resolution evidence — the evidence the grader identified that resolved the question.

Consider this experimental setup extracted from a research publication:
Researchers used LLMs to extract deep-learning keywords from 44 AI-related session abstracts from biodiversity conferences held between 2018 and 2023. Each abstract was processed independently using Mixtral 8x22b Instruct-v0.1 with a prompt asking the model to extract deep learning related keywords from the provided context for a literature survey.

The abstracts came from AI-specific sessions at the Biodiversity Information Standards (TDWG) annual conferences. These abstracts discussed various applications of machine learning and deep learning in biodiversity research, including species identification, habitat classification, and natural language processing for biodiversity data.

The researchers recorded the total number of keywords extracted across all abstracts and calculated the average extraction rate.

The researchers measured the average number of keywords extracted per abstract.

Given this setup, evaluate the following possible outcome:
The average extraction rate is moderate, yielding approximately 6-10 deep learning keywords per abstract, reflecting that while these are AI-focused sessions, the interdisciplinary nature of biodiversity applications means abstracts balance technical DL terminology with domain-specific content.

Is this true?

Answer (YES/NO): NO